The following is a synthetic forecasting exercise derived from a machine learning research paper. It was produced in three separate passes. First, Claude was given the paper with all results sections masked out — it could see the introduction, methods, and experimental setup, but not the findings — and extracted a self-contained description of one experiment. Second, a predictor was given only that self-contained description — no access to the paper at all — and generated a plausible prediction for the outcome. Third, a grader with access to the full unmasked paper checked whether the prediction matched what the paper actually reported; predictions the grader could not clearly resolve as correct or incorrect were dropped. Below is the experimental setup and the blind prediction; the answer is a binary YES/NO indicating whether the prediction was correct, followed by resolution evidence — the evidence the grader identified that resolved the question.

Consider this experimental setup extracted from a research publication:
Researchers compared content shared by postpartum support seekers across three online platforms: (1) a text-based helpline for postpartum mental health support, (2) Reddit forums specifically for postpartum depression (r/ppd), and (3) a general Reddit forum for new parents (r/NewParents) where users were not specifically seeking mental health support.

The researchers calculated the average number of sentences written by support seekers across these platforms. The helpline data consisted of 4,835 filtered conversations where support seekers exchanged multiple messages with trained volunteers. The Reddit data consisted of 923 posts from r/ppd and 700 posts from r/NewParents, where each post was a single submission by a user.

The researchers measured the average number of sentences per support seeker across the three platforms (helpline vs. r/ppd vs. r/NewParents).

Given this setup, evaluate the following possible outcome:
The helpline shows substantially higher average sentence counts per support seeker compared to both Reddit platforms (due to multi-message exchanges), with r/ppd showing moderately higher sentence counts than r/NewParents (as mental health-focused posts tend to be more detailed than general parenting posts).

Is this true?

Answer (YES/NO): NO